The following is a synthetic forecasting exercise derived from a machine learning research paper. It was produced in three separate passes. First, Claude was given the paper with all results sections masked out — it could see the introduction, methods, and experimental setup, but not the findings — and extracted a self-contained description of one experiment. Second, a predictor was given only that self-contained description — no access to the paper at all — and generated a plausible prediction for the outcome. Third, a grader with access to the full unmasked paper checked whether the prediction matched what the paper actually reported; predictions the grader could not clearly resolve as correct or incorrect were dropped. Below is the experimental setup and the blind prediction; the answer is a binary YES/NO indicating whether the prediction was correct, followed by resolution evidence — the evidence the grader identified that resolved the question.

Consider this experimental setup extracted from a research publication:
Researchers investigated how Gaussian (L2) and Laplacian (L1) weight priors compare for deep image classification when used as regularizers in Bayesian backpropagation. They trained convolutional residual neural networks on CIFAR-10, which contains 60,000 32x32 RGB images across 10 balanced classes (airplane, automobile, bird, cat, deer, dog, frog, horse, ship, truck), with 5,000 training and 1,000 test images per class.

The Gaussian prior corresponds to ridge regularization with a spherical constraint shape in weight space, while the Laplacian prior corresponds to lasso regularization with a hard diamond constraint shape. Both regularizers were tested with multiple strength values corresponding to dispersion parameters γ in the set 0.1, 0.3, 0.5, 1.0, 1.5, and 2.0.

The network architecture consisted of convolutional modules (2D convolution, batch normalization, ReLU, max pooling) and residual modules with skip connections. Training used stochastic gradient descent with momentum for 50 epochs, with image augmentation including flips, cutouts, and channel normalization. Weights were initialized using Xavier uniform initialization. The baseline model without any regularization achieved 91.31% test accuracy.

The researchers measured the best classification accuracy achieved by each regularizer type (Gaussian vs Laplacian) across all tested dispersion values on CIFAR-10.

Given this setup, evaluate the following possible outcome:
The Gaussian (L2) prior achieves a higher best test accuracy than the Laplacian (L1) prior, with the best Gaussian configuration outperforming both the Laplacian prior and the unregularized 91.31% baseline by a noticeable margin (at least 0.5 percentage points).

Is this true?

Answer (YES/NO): YES